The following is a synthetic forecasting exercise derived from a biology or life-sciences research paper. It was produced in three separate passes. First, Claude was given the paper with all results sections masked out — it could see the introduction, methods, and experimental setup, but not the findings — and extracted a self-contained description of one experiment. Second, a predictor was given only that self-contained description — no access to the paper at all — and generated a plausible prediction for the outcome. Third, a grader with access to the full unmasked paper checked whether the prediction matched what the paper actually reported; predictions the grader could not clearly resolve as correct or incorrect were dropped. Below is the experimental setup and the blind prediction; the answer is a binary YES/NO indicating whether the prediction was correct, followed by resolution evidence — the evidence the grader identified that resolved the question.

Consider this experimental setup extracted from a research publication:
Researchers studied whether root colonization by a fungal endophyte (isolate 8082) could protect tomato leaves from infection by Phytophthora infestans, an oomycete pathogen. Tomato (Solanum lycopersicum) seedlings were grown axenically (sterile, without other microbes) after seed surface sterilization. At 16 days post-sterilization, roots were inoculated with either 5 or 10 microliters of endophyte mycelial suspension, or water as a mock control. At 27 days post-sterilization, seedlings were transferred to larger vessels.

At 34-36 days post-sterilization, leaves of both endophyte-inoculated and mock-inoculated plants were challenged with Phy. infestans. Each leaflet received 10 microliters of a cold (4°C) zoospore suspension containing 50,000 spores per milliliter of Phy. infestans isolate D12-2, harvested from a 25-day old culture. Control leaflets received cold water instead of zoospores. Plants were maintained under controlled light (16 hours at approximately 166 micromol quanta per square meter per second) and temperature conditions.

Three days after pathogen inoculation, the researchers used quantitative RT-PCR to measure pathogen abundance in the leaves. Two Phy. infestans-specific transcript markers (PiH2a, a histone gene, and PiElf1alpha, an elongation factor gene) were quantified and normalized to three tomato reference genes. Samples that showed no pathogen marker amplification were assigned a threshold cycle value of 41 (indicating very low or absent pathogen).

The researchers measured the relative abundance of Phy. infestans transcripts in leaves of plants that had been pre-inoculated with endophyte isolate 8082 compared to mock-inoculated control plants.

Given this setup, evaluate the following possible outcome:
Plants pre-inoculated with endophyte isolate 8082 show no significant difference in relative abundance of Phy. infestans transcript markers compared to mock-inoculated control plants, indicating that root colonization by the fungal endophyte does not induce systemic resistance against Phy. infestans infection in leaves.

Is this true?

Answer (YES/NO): NO